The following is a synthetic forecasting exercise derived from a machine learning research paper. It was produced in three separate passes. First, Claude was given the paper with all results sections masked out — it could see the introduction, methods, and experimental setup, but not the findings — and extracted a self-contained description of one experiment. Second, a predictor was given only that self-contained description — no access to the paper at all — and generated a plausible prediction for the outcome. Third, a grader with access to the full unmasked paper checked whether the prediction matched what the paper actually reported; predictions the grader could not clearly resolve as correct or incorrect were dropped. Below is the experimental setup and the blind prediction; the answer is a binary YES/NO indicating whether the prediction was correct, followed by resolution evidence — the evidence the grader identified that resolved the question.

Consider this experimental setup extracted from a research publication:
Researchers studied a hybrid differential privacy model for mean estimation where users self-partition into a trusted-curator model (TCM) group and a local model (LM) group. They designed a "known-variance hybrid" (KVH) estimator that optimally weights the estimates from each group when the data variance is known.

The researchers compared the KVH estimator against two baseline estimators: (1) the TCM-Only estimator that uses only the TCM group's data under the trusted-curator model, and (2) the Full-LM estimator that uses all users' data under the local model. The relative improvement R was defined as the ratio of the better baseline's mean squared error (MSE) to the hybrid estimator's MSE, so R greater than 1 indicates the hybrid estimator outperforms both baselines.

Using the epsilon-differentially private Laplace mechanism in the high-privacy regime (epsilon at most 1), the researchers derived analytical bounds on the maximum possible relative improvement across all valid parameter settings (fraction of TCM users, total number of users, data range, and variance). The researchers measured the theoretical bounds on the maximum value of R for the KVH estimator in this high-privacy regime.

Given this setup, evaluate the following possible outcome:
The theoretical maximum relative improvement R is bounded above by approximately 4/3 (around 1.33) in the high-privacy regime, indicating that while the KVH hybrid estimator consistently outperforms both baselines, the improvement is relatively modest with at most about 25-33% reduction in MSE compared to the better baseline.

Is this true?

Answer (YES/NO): NO